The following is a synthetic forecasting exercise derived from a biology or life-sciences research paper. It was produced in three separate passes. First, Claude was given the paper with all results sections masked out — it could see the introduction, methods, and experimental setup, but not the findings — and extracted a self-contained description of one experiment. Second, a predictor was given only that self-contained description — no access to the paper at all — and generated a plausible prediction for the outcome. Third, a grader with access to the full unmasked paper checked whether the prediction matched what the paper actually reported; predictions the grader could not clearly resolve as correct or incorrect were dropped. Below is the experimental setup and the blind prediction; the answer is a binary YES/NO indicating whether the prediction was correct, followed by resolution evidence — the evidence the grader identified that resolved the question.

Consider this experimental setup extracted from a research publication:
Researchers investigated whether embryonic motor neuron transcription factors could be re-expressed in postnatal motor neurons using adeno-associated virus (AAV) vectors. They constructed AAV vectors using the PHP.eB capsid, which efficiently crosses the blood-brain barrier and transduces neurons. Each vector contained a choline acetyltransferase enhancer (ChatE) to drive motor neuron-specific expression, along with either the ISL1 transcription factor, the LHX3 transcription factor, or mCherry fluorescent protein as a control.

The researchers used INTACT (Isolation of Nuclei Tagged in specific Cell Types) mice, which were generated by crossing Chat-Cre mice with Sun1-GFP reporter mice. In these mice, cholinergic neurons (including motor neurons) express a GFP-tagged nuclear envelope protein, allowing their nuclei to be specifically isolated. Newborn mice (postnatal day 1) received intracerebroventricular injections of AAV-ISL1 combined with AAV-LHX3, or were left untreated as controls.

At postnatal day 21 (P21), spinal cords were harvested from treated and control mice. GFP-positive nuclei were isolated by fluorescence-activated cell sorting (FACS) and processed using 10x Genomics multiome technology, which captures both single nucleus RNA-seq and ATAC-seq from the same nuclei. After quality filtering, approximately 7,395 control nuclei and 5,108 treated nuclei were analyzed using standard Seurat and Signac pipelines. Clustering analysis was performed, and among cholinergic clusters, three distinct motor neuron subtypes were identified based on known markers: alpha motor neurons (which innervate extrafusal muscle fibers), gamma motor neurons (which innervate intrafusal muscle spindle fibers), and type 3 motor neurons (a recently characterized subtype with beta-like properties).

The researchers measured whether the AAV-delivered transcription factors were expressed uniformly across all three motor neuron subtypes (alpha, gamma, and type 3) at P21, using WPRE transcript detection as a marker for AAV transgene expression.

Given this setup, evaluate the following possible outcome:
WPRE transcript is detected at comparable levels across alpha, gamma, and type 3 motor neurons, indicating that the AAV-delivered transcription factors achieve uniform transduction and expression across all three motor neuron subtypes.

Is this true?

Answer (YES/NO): NO